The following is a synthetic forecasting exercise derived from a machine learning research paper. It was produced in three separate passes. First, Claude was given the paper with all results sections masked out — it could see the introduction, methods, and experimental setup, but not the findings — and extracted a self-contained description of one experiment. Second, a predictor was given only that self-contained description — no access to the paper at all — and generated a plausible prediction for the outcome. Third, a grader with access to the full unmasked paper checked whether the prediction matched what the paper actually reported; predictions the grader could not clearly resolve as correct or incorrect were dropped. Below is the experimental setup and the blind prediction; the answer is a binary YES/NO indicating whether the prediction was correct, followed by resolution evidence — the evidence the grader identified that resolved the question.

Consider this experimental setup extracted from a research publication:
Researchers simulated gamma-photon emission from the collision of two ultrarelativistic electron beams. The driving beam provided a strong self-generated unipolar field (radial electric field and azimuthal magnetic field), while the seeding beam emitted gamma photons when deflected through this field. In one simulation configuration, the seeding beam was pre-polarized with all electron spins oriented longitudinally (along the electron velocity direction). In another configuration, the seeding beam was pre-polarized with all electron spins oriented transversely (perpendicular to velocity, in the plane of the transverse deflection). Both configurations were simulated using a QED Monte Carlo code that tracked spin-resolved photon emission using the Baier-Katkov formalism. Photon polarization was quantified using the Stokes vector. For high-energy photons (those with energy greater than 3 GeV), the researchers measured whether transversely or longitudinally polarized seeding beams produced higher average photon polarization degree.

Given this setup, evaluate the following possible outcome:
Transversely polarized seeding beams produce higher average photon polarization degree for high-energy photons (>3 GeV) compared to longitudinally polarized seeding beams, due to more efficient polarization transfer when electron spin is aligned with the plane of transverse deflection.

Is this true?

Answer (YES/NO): YES